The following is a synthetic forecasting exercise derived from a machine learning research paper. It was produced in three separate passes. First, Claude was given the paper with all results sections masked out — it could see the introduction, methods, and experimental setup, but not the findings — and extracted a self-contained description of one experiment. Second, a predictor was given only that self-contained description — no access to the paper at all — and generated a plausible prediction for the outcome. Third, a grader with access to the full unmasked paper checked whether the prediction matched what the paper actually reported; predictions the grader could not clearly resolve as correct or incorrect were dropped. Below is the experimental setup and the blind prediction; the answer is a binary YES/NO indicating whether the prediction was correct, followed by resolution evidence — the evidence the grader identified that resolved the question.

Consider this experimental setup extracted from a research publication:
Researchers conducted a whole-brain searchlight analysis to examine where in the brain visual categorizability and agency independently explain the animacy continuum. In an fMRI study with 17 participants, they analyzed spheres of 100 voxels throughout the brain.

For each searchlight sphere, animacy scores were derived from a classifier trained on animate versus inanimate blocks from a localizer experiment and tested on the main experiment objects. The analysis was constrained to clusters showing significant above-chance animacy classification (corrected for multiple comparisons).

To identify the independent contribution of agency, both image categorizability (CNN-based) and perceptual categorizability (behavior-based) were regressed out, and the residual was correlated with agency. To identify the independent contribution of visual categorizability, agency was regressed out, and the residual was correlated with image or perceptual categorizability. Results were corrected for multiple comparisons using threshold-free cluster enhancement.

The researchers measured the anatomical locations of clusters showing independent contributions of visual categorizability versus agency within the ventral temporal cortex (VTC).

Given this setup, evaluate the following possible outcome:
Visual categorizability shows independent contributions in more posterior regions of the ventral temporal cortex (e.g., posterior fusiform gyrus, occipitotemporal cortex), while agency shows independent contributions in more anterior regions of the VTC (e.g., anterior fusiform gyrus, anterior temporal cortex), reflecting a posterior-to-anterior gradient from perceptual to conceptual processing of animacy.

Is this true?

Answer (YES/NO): YES